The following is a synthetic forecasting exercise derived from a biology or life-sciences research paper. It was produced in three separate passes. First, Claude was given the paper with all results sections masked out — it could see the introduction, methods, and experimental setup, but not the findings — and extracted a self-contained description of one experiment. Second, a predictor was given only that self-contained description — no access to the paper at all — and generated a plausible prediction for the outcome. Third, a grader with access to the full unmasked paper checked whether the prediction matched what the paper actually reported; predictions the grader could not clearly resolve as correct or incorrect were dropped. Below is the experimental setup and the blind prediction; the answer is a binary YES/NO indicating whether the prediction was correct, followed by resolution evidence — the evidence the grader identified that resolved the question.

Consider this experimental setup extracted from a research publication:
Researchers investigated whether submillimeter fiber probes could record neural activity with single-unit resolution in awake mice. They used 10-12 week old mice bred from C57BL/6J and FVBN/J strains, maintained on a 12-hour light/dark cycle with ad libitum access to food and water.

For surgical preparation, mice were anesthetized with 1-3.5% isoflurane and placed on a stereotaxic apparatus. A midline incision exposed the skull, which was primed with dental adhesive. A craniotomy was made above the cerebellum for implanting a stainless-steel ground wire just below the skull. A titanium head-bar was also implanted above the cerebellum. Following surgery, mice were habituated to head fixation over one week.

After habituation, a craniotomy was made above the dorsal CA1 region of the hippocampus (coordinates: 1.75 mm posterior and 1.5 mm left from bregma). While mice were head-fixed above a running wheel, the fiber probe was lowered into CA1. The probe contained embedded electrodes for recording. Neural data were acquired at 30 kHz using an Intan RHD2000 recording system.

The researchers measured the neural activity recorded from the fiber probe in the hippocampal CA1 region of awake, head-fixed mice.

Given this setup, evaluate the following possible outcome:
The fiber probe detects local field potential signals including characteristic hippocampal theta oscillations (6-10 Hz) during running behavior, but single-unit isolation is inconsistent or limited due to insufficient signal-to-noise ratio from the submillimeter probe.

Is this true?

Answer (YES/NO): NO